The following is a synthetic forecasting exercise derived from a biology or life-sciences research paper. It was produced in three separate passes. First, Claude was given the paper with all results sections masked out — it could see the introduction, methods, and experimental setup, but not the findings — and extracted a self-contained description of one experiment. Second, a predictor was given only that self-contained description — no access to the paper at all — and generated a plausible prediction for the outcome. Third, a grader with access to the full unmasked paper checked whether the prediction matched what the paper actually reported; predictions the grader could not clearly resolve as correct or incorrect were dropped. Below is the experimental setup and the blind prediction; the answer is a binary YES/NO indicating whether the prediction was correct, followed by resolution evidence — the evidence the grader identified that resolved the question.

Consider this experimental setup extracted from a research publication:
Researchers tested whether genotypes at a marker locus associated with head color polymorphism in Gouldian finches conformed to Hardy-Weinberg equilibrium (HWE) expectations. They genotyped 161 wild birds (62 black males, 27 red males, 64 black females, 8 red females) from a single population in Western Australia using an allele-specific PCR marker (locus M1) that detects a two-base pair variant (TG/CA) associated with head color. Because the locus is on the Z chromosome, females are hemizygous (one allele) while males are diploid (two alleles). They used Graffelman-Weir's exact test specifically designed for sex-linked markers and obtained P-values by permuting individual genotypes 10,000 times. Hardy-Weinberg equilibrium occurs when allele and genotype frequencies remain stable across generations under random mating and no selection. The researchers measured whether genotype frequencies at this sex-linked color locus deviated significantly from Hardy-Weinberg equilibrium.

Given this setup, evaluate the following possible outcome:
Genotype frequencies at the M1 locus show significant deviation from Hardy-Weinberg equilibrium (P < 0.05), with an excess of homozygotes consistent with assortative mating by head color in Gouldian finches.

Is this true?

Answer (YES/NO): NO